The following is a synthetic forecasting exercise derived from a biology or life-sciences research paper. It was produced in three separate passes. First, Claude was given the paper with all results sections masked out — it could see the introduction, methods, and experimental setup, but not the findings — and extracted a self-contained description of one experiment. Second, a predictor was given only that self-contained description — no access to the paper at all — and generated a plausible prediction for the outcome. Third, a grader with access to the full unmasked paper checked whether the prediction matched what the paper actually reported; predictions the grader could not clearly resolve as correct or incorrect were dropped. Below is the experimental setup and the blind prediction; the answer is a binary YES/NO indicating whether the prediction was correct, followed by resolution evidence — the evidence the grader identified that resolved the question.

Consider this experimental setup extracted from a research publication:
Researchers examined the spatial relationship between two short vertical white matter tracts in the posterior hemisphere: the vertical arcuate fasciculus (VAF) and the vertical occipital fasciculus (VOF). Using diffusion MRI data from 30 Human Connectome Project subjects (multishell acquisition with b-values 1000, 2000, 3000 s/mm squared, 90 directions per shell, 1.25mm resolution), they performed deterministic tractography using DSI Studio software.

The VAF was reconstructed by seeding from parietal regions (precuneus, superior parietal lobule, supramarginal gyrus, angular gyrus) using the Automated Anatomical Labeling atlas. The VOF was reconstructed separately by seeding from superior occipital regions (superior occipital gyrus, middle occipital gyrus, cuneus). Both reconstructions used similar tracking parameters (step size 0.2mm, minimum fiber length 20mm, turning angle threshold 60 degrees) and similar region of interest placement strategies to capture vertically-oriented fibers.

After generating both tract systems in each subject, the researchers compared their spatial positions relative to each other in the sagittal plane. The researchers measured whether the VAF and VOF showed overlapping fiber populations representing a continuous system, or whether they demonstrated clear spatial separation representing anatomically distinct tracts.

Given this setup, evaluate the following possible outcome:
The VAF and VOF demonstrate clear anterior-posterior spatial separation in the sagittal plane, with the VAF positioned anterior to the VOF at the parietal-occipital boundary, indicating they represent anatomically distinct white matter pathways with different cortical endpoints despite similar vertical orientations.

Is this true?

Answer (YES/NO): YES